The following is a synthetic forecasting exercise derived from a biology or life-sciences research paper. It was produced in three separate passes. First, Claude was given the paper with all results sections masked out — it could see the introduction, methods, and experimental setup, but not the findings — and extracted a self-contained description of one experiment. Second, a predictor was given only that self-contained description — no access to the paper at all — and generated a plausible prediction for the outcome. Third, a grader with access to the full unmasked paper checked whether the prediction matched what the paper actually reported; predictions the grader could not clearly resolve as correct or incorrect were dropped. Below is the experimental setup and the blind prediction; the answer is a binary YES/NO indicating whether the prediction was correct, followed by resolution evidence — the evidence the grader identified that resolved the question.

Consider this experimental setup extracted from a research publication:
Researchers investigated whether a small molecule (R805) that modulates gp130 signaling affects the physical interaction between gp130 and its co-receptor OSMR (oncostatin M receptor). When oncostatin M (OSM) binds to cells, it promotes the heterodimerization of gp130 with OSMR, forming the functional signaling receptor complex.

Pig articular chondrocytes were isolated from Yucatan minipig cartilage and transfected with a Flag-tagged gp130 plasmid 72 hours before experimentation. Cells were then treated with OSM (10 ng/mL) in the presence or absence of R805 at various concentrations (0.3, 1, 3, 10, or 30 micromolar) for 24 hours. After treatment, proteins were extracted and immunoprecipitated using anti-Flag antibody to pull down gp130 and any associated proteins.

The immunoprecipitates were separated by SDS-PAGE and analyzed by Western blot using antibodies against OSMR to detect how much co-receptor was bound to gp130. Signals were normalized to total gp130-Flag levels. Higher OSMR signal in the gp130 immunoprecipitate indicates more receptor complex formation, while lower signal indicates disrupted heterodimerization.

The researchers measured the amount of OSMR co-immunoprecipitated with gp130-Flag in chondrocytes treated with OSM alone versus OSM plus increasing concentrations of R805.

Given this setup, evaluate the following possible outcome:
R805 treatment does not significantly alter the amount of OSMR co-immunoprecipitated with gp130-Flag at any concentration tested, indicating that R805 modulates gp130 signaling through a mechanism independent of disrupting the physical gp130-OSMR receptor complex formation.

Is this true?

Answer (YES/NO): NO